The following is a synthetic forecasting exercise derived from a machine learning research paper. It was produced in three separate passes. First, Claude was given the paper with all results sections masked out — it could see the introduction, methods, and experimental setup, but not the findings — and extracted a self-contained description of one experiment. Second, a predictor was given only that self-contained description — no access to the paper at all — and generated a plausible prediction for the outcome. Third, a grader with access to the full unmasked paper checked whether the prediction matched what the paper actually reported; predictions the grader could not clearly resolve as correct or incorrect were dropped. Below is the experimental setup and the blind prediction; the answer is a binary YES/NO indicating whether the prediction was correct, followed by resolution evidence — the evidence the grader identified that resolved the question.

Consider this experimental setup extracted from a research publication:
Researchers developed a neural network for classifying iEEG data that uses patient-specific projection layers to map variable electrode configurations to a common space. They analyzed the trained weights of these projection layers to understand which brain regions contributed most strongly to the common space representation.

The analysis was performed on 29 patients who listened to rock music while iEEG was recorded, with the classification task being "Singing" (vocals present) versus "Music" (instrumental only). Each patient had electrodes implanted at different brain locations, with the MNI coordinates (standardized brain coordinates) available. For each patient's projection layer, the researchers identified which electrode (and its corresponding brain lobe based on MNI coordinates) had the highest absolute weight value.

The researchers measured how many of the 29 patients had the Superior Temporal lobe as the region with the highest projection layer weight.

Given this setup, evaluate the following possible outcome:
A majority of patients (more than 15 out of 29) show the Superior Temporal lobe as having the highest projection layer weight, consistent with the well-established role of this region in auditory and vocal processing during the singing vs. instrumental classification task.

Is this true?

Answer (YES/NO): YES